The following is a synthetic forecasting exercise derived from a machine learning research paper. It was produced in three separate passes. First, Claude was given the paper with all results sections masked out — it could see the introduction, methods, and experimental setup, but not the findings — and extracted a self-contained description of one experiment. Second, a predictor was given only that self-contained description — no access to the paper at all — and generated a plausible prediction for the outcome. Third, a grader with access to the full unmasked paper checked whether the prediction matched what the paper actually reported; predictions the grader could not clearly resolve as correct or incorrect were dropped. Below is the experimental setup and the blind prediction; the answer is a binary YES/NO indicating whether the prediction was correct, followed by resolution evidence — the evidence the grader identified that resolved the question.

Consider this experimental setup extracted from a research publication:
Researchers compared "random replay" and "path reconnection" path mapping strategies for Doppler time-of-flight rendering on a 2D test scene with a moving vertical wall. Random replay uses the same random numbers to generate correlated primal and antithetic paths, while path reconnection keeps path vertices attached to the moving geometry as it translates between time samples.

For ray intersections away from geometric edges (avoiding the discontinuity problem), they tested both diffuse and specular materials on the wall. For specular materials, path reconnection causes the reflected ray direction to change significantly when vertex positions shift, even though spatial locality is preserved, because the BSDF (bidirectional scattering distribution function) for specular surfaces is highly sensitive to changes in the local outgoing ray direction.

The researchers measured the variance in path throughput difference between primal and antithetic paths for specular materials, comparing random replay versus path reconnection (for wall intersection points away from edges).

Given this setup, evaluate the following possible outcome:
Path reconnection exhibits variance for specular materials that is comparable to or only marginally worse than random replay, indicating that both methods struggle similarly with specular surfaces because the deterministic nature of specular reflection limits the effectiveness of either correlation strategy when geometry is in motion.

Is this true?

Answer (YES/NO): NO